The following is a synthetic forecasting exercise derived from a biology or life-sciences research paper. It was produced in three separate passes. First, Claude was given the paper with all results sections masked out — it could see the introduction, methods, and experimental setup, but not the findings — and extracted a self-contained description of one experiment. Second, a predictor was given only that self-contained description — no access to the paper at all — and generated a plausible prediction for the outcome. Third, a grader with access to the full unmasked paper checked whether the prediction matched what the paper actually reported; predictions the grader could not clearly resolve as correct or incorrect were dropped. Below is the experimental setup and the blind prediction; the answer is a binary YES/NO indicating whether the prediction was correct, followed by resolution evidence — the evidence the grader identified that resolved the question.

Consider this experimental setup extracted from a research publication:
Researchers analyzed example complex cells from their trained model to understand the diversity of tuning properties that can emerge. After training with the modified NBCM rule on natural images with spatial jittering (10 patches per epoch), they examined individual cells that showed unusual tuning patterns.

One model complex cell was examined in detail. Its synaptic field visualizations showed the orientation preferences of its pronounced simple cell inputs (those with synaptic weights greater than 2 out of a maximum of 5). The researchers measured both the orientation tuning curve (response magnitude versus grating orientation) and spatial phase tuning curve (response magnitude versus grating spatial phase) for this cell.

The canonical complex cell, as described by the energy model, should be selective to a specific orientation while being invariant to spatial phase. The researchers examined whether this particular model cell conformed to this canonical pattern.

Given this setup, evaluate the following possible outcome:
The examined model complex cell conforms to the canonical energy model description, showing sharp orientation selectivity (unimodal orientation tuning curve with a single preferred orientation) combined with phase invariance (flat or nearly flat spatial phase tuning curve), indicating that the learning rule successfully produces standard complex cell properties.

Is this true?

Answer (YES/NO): NO